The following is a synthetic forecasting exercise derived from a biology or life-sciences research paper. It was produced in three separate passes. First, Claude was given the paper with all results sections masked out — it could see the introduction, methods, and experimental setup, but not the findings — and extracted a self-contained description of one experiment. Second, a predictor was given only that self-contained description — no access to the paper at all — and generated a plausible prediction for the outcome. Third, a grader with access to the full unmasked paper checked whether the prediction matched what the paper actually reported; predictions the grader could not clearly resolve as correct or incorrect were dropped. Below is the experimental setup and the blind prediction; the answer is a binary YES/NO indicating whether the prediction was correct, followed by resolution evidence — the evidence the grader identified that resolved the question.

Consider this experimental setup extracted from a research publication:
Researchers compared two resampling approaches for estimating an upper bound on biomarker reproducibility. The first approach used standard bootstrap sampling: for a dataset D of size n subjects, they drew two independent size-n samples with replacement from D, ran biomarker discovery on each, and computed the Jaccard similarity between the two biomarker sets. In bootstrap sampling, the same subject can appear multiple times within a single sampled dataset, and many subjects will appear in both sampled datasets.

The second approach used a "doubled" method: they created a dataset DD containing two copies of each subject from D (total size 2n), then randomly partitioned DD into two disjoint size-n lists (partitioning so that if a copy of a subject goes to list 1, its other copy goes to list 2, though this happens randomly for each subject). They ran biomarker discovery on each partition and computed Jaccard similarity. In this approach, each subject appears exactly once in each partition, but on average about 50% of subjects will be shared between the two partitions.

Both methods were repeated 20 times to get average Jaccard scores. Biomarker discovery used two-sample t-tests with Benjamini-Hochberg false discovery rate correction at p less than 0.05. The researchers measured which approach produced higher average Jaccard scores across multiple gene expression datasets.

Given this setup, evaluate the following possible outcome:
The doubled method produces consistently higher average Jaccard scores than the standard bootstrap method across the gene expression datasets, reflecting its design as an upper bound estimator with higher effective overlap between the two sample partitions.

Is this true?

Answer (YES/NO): NO